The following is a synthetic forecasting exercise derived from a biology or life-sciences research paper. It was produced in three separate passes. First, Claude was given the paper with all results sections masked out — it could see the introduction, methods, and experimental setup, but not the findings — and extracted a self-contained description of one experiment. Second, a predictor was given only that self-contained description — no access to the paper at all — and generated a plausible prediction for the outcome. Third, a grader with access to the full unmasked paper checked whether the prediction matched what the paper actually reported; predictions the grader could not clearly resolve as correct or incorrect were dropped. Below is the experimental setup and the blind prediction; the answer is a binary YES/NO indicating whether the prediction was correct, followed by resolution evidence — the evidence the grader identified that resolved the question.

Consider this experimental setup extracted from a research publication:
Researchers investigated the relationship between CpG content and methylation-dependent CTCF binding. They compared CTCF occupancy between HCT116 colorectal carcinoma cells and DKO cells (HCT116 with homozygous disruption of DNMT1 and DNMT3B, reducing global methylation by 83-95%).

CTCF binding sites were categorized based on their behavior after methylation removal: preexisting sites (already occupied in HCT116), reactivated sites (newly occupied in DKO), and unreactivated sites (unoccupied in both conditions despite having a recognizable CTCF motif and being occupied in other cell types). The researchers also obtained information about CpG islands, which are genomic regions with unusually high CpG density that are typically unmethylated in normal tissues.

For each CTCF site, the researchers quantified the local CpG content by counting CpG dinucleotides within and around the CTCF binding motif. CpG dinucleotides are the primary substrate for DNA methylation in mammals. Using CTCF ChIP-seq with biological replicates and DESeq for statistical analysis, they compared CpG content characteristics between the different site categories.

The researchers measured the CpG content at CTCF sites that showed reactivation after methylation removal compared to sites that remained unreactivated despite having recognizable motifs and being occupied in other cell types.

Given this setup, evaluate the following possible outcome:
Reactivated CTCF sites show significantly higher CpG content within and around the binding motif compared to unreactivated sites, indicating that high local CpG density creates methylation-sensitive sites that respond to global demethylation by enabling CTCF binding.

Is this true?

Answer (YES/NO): YES